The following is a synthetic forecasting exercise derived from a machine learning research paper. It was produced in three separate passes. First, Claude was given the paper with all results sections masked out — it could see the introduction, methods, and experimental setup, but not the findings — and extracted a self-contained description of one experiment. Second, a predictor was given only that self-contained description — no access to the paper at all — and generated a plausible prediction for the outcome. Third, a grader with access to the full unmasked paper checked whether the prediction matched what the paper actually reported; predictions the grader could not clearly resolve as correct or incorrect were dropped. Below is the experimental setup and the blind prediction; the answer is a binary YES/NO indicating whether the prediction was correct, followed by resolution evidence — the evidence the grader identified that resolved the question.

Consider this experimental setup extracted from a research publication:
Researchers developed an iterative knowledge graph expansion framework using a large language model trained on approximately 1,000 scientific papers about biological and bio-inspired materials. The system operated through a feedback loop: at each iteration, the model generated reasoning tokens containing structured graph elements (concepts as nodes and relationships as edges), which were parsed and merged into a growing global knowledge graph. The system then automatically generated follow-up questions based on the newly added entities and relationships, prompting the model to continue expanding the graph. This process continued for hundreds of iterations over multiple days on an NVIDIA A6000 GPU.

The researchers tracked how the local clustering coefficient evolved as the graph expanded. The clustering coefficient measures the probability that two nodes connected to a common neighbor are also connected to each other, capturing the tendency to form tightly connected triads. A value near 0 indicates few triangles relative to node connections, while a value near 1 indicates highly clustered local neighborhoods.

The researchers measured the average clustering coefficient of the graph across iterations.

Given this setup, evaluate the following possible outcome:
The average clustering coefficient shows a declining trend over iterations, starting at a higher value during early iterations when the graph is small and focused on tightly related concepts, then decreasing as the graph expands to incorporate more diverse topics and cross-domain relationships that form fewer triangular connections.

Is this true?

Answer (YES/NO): NO